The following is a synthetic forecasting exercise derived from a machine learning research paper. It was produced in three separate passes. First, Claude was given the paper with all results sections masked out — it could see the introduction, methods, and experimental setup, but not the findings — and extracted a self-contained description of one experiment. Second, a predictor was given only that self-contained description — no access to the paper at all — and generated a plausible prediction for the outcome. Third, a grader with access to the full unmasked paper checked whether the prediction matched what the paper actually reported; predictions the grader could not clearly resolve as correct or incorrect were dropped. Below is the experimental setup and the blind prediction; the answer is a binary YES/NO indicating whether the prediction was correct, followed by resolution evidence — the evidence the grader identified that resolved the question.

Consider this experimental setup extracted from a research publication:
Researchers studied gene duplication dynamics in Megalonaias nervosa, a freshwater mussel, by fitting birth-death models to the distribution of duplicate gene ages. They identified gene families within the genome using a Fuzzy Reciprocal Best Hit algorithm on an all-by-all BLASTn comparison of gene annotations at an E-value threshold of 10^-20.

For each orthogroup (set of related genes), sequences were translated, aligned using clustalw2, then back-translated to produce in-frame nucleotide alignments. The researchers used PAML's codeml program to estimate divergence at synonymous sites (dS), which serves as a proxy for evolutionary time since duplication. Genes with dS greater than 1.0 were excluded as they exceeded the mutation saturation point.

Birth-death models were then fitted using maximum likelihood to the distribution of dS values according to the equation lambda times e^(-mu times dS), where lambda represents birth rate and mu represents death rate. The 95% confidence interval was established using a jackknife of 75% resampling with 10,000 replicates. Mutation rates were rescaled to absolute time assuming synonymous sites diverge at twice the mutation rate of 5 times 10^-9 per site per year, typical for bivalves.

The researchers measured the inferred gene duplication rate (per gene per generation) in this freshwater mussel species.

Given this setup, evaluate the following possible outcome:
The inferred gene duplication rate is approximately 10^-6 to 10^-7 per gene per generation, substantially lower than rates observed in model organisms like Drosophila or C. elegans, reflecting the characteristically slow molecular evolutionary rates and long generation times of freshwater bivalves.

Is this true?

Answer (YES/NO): NO